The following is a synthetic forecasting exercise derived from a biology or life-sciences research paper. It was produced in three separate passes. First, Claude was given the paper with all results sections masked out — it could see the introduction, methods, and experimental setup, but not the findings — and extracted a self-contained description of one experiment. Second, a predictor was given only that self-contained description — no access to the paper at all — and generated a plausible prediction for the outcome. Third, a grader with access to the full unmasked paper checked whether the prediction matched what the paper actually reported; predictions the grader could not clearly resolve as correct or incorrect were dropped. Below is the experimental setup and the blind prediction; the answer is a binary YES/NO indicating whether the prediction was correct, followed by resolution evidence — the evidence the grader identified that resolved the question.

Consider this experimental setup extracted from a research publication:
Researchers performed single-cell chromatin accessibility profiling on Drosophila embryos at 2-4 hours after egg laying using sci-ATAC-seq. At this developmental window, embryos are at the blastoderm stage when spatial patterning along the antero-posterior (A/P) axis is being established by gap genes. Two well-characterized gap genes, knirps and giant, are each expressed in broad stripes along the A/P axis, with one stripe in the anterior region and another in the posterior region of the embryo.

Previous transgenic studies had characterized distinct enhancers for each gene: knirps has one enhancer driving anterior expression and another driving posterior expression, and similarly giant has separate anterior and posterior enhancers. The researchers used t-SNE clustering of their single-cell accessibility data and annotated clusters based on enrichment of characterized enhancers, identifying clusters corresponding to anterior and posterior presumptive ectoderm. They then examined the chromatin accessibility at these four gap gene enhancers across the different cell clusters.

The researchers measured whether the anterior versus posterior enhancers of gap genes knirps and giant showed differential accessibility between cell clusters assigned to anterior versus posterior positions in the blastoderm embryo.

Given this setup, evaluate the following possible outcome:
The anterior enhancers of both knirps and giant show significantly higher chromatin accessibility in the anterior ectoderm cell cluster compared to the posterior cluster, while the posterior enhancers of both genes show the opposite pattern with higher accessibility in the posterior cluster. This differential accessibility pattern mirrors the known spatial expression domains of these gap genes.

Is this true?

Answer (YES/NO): YES